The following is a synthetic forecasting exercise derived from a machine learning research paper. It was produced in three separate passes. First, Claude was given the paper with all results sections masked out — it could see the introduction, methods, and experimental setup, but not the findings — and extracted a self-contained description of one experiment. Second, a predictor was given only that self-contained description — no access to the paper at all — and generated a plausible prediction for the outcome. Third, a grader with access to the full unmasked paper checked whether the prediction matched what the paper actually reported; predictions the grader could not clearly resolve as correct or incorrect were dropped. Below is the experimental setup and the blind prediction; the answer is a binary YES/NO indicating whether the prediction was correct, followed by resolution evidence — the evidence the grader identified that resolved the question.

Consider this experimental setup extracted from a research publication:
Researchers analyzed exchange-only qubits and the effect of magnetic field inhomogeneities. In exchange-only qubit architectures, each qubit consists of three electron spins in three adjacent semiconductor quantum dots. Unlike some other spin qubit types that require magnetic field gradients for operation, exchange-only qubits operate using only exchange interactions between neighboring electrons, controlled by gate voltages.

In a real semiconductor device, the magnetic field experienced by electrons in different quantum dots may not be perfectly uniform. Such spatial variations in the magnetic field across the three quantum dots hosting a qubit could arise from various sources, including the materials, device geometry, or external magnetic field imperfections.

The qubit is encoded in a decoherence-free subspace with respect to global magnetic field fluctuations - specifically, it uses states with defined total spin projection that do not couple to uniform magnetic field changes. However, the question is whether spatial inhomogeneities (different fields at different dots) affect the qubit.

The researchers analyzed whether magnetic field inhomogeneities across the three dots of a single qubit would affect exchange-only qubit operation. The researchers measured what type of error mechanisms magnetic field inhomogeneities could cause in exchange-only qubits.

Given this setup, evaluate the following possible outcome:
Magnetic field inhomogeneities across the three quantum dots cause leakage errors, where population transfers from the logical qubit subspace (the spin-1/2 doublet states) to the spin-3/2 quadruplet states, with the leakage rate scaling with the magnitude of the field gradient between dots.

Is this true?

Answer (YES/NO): NO